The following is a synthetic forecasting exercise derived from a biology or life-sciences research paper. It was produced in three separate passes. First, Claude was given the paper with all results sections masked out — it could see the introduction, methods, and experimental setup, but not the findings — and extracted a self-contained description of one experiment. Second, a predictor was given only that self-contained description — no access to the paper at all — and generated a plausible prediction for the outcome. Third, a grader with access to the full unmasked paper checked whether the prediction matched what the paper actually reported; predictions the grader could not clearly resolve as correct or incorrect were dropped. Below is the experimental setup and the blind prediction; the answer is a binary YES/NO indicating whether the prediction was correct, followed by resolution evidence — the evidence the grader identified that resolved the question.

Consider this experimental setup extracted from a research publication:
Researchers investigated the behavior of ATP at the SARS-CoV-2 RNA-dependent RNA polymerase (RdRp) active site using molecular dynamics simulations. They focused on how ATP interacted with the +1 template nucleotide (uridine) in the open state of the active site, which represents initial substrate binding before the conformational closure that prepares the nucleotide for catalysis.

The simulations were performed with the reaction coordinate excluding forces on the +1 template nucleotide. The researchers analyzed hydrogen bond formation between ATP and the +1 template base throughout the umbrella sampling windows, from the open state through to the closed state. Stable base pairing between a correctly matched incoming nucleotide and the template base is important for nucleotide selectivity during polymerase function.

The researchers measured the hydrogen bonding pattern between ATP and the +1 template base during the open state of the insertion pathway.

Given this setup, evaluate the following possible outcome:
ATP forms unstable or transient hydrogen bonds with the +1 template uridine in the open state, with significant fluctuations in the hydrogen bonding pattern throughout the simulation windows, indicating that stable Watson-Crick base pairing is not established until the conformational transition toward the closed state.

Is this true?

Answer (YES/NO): YES